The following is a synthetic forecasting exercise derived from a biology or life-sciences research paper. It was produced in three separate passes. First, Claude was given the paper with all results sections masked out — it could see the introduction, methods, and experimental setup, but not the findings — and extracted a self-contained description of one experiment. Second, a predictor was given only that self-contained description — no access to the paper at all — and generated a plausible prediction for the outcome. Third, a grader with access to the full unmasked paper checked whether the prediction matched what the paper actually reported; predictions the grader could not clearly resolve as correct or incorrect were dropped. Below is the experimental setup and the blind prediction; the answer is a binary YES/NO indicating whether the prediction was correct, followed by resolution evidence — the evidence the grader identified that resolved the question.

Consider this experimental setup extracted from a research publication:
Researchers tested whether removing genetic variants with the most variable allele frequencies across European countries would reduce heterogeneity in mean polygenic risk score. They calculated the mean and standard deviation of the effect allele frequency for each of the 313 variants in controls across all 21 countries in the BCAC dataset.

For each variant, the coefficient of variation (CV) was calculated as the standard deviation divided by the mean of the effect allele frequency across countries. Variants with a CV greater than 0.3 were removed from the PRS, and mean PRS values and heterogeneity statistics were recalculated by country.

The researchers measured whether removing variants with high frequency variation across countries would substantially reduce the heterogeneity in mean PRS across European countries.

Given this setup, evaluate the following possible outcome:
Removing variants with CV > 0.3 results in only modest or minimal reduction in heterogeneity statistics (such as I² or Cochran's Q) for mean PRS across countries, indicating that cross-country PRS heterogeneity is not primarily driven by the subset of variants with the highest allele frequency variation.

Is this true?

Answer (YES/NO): YES